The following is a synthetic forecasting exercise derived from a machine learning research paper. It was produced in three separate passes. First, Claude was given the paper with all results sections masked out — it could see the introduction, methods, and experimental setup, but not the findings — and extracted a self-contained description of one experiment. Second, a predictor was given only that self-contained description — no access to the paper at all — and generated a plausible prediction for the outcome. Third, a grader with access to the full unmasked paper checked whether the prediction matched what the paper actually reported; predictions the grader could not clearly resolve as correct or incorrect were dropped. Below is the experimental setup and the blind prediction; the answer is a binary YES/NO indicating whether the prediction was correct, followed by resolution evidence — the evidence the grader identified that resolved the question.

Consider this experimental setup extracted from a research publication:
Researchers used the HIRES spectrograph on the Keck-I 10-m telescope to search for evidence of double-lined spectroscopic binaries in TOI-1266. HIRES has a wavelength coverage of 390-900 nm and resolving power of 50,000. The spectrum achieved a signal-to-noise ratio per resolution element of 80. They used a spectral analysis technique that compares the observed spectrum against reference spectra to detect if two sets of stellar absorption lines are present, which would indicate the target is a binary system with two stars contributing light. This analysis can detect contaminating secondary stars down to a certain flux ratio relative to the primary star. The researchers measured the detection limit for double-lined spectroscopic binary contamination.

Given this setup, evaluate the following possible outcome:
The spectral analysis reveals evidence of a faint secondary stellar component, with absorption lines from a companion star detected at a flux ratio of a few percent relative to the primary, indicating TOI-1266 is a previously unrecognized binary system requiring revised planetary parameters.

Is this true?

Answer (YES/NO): NO